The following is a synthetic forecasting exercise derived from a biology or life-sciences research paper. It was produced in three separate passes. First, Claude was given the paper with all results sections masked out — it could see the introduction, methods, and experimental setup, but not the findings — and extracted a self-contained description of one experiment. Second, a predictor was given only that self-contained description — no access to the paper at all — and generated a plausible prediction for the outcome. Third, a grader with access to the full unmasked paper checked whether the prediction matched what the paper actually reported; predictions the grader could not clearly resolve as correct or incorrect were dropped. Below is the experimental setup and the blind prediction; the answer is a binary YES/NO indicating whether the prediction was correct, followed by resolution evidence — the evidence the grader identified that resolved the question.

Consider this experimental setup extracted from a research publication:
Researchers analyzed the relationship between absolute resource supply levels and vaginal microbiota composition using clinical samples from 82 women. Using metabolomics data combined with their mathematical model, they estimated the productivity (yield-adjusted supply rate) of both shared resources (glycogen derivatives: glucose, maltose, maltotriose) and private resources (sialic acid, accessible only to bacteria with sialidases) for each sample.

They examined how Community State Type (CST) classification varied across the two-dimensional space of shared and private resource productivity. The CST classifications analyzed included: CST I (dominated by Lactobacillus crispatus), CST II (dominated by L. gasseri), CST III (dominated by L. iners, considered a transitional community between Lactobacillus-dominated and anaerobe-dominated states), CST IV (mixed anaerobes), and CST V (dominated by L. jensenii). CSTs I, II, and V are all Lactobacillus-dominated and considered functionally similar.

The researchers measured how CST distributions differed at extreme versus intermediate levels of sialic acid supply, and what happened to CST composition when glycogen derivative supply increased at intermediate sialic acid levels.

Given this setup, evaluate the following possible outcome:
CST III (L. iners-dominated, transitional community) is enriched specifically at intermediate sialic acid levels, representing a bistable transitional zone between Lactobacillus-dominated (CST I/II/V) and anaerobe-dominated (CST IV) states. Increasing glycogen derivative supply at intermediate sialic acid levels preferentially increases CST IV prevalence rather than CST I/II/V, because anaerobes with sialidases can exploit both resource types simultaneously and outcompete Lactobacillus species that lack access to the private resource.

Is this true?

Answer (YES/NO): NO